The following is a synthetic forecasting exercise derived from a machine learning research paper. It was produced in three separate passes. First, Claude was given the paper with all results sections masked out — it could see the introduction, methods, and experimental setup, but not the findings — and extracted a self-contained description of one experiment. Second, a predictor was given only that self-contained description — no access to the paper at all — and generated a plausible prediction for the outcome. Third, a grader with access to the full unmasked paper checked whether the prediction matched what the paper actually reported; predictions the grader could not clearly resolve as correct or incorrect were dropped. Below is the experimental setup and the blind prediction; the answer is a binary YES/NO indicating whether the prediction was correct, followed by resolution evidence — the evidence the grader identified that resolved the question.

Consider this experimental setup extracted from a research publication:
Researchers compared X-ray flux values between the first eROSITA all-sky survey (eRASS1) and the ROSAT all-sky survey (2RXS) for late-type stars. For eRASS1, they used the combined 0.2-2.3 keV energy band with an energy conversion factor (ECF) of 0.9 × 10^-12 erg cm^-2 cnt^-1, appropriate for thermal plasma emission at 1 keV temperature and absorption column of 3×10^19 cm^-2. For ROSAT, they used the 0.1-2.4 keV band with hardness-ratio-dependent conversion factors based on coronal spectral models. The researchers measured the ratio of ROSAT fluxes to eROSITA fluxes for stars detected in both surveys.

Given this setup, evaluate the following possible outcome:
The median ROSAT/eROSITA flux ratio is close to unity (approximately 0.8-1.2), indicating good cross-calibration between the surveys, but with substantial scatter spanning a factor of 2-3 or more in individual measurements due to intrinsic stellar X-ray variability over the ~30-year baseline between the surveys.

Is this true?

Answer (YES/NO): NO